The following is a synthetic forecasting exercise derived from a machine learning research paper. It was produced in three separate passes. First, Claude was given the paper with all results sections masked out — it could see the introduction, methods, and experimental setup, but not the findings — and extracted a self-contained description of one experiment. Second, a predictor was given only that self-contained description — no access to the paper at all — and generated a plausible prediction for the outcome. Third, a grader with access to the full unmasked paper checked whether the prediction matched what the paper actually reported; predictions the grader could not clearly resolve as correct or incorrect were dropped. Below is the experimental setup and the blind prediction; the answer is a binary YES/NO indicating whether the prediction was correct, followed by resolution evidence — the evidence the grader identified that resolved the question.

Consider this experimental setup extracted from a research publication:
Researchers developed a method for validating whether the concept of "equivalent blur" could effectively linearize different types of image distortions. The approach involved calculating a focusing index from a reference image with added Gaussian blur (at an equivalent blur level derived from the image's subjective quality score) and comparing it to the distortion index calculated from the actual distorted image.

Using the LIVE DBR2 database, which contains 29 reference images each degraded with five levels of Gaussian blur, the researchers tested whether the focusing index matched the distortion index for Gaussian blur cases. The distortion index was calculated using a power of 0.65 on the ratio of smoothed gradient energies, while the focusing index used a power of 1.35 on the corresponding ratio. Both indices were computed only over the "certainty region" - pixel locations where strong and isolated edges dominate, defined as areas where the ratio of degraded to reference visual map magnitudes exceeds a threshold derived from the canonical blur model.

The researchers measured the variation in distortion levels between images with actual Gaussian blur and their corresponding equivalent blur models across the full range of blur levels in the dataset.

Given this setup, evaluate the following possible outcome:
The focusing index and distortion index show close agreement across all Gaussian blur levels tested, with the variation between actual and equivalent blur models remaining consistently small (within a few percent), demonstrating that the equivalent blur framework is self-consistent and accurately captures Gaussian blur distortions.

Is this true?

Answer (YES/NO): NO